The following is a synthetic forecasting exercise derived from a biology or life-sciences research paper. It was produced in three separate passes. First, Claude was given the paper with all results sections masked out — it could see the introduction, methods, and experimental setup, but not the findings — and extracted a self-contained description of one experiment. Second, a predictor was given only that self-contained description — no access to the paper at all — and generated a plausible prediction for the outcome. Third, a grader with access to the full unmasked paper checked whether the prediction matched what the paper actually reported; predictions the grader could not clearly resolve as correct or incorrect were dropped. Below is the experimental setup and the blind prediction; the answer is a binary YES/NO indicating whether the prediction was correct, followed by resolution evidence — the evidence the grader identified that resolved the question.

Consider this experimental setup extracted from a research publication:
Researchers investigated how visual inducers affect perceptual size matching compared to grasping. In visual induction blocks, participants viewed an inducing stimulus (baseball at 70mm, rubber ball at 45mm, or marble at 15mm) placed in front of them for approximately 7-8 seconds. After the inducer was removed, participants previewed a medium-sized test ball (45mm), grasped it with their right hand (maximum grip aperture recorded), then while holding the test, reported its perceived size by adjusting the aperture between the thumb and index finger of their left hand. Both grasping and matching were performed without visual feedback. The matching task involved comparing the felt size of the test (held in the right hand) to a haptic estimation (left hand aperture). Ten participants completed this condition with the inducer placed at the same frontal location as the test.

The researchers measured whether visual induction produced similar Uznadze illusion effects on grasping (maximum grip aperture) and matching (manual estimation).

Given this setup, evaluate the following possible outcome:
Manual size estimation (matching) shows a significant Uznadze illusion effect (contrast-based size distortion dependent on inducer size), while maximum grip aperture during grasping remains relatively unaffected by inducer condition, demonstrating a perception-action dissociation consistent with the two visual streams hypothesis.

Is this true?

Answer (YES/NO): NO